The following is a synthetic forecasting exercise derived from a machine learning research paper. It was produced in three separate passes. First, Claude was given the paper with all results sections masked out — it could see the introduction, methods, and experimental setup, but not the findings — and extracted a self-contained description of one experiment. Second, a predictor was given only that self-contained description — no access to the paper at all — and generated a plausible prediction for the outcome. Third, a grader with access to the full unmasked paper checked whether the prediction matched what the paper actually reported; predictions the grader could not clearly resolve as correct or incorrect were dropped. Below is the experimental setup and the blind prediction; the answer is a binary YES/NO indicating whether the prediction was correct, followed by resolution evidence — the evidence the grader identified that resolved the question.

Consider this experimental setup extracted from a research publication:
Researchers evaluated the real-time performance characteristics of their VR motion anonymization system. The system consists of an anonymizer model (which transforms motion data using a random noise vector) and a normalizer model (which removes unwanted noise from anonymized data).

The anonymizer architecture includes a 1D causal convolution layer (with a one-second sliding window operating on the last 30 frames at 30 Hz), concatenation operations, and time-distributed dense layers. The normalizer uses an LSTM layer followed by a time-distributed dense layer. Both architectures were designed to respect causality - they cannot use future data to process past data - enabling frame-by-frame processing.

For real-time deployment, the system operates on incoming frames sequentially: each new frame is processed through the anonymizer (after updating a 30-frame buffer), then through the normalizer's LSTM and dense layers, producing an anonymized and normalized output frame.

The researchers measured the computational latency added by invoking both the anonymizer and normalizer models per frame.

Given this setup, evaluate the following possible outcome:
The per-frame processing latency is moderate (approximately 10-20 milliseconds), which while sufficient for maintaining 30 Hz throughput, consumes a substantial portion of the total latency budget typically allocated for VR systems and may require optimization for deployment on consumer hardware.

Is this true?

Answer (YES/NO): NO